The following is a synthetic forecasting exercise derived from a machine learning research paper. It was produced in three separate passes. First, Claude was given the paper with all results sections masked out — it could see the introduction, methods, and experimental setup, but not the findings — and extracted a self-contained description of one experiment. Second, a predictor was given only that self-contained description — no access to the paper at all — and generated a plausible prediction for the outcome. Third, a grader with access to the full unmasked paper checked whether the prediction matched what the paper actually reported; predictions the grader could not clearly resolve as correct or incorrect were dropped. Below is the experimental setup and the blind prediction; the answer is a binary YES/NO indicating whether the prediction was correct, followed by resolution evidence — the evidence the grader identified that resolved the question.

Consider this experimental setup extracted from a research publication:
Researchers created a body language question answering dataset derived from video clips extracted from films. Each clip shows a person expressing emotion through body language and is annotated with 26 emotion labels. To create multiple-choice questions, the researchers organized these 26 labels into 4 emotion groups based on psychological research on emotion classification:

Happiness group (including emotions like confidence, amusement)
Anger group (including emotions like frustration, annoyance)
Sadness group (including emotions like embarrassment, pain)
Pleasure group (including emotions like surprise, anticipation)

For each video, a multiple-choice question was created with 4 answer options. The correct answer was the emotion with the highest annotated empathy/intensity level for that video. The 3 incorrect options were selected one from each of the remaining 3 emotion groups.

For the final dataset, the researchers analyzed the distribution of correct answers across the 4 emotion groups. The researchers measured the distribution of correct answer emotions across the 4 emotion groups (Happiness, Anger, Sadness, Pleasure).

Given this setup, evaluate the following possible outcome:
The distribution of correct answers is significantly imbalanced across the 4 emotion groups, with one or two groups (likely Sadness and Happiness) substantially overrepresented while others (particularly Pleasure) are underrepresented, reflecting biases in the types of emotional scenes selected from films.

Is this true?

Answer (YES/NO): NO